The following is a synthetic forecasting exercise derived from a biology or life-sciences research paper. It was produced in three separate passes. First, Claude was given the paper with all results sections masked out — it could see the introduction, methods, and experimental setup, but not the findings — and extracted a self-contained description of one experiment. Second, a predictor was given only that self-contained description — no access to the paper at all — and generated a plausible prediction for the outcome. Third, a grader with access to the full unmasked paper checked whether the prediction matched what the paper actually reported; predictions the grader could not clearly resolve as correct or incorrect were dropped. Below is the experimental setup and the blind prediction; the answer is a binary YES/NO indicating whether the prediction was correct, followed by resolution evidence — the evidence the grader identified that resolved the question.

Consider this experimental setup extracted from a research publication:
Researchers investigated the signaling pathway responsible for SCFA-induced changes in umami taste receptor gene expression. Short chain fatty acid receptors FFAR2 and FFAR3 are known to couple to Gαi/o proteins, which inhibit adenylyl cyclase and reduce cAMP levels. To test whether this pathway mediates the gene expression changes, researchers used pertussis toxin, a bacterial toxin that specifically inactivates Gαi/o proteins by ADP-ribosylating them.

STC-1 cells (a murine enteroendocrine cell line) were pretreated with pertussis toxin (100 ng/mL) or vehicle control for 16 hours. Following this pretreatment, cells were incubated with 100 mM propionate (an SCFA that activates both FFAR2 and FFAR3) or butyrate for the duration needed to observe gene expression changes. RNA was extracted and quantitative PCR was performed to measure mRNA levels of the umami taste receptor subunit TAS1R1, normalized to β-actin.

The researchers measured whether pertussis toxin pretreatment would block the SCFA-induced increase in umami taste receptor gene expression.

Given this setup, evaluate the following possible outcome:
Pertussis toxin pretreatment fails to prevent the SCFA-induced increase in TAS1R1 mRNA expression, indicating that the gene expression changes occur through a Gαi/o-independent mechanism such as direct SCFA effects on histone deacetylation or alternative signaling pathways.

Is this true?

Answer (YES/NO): NO